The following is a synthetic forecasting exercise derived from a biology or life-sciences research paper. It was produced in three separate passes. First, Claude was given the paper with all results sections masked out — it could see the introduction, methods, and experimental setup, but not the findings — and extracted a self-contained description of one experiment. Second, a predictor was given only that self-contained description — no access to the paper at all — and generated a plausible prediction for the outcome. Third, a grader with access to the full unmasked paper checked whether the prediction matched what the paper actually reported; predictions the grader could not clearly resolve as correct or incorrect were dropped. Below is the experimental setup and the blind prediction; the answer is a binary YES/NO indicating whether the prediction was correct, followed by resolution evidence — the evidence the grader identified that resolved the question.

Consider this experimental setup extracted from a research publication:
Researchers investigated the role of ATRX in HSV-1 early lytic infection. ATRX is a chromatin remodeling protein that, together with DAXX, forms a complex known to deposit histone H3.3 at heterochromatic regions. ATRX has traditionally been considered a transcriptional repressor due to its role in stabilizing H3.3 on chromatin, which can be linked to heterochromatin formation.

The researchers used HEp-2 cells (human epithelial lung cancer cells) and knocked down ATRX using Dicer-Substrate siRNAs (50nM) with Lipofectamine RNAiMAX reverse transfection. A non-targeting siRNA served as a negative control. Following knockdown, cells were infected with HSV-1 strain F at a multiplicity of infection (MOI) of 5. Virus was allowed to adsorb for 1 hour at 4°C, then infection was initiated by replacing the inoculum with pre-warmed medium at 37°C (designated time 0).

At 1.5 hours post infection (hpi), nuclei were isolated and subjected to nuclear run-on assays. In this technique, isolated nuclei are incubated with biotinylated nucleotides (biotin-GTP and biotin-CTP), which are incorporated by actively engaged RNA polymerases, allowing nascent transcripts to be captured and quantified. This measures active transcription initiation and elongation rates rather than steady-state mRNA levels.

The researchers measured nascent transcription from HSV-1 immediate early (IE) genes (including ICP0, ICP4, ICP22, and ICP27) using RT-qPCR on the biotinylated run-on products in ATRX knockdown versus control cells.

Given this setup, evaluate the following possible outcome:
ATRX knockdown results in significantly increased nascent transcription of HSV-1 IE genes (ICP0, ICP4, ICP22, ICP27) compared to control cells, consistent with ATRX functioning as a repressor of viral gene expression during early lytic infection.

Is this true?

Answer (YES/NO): NO